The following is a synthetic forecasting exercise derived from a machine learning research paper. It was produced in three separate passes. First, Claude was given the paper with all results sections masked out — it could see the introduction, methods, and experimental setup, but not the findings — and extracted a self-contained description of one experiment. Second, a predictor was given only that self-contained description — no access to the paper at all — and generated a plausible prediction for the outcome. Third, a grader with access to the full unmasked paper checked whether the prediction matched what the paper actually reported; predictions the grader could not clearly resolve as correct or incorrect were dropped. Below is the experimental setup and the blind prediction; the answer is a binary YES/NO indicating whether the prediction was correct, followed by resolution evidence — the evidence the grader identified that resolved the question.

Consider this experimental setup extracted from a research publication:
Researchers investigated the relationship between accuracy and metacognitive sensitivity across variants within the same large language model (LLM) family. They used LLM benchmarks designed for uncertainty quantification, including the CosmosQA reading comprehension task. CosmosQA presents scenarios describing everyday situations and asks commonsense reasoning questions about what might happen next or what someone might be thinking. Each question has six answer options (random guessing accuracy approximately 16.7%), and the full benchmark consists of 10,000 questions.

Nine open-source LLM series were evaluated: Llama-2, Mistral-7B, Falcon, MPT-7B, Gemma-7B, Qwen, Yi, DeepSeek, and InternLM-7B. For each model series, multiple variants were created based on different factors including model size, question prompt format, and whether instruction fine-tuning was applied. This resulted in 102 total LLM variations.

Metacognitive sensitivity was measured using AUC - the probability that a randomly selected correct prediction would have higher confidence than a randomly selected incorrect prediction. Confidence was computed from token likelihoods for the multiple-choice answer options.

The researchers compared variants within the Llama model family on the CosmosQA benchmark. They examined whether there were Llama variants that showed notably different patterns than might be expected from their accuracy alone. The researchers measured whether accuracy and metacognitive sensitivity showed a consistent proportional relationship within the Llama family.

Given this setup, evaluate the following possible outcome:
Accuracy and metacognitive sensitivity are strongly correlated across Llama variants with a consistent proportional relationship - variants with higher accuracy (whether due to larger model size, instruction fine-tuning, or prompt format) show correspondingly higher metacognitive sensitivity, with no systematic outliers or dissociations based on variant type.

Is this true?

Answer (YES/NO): NO